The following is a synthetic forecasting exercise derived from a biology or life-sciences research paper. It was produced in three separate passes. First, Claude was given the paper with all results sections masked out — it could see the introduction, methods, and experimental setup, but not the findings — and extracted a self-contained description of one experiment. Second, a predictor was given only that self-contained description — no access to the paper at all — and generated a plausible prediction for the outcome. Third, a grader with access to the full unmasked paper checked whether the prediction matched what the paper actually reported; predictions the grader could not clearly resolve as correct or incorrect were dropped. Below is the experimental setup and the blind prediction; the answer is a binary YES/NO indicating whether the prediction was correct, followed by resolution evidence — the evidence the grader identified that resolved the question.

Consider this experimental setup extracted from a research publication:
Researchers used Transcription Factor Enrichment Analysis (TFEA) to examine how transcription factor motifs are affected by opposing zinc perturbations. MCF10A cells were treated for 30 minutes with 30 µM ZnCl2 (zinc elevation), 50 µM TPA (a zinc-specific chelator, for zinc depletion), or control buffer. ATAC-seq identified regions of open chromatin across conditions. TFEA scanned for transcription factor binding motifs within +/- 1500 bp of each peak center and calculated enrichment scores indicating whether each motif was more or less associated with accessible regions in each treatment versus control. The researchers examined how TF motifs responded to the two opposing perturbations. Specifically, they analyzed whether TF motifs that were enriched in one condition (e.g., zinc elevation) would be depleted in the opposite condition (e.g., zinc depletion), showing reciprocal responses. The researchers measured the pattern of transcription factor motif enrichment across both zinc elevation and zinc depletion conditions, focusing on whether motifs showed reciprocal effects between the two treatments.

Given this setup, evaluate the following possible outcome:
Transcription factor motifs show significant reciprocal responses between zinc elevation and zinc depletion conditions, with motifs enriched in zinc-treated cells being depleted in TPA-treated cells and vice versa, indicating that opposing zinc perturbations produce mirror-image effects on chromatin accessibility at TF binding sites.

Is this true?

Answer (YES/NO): YES